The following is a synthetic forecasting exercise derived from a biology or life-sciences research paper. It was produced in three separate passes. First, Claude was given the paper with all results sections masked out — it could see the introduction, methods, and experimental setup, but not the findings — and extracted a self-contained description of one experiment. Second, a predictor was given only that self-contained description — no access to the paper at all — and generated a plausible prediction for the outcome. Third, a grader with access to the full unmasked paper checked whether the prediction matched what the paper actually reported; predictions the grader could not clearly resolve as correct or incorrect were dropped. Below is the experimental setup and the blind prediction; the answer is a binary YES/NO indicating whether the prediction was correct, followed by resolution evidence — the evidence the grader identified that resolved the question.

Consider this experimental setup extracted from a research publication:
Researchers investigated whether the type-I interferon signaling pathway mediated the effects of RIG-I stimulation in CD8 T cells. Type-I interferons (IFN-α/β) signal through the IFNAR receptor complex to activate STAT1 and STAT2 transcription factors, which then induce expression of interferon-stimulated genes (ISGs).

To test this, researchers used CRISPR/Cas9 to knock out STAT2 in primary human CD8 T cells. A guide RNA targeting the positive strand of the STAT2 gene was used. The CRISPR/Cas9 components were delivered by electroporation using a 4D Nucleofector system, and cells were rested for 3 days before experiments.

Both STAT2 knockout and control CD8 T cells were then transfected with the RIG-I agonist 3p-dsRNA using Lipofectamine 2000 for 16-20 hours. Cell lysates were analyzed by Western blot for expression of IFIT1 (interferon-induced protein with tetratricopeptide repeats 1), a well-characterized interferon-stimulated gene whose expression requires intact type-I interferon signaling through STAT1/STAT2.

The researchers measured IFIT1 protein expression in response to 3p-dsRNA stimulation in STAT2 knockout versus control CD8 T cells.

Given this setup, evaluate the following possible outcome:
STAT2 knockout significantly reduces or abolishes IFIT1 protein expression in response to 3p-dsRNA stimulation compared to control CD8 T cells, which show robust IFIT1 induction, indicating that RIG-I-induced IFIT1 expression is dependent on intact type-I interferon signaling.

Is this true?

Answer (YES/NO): YES